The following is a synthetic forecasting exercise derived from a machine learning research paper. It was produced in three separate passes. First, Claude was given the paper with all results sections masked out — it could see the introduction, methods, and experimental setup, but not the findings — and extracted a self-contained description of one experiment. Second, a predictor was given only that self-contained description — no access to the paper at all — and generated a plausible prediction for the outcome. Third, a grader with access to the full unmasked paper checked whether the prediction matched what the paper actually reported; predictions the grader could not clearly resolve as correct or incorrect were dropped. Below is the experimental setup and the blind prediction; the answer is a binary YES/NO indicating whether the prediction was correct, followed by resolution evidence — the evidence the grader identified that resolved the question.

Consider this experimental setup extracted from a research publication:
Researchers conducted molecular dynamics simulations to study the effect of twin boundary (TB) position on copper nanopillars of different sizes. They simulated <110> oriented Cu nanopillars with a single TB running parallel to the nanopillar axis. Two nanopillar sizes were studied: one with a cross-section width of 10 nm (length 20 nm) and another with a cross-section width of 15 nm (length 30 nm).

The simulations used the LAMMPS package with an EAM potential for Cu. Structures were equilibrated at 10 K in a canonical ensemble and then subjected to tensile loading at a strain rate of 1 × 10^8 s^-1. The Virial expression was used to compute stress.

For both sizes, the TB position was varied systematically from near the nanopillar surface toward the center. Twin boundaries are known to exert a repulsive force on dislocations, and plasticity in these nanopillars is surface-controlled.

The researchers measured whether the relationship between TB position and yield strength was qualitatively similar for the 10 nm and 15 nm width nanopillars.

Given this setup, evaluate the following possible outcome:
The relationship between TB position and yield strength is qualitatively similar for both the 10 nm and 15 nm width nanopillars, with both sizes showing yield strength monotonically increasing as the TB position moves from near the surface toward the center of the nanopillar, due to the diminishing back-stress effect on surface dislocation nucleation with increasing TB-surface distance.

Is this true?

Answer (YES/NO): YES